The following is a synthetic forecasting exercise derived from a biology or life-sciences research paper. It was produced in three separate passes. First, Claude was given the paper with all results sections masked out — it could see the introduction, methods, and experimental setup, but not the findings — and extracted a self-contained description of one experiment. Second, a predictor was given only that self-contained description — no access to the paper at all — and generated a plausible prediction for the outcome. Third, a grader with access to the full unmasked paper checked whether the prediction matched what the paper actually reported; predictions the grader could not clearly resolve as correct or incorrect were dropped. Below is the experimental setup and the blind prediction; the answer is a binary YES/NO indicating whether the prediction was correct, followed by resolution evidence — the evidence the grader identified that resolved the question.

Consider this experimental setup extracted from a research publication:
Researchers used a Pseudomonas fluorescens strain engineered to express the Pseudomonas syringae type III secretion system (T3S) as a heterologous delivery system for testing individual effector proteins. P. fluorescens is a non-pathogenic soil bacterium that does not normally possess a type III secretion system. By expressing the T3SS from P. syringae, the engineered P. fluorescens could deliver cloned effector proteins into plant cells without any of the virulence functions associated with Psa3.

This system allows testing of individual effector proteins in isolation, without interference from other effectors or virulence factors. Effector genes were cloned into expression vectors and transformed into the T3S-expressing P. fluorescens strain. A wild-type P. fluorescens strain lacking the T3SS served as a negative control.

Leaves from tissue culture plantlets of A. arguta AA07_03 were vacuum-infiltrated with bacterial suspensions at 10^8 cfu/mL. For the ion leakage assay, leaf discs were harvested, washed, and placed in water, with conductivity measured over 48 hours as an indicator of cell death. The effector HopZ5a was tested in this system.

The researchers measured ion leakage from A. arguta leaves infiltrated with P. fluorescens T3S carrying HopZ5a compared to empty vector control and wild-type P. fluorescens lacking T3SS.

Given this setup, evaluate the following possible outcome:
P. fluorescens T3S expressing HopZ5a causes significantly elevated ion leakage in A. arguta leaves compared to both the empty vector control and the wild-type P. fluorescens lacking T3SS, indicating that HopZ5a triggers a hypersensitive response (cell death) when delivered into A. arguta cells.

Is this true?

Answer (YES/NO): NO